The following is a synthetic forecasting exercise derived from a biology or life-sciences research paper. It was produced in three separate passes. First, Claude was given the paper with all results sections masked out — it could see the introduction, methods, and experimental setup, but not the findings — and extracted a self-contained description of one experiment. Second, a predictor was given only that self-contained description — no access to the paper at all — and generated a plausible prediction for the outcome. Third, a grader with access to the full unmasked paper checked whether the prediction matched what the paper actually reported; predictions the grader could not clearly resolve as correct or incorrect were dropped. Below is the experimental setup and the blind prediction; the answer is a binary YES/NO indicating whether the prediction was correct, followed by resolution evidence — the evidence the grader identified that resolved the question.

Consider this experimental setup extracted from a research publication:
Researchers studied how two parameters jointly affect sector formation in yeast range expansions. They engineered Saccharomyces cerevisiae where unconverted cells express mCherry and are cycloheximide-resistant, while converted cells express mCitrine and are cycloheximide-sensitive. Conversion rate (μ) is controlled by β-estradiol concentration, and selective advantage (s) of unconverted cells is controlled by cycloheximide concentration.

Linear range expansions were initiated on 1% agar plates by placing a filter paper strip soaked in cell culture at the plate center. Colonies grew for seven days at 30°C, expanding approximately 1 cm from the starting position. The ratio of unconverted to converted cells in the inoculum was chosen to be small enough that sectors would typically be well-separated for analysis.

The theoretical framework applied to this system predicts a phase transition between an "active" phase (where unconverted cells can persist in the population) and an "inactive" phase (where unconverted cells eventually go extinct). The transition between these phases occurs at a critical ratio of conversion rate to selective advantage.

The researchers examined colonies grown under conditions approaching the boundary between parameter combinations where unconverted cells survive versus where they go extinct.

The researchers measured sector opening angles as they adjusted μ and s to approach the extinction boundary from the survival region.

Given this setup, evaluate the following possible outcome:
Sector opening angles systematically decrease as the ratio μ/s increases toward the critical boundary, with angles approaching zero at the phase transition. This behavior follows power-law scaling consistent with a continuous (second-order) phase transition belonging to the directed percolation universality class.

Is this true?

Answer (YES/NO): YES